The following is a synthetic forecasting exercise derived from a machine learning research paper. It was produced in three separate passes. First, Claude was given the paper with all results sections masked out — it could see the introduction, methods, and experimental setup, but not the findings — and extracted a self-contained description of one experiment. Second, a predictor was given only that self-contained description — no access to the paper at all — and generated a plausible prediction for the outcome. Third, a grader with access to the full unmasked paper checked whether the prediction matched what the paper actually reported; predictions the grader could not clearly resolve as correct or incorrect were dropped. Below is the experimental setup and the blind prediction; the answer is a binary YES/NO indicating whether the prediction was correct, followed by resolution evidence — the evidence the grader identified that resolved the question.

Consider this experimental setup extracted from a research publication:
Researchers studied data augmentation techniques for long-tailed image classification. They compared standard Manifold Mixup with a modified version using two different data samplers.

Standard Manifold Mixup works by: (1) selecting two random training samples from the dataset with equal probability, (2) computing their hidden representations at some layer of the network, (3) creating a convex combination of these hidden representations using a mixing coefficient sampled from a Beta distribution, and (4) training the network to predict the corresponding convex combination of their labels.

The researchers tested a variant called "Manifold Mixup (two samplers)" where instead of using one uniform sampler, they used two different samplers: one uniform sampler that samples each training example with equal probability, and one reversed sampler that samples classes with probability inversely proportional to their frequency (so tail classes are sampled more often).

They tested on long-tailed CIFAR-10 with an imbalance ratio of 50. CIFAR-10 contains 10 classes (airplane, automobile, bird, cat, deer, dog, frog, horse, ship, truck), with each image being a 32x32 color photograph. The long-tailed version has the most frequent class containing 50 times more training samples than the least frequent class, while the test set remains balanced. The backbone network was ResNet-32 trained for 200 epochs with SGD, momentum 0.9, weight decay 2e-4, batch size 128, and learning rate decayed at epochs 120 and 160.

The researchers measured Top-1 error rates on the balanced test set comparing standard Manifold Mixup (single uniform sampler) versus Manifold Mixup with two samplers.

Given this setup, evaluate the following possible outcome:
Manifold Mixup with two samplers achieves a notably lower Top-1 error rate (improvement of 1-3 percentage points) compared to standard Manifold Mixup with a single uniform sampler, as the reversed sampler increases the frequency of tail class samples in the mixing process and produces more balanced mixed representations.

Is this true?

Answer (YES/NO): YES